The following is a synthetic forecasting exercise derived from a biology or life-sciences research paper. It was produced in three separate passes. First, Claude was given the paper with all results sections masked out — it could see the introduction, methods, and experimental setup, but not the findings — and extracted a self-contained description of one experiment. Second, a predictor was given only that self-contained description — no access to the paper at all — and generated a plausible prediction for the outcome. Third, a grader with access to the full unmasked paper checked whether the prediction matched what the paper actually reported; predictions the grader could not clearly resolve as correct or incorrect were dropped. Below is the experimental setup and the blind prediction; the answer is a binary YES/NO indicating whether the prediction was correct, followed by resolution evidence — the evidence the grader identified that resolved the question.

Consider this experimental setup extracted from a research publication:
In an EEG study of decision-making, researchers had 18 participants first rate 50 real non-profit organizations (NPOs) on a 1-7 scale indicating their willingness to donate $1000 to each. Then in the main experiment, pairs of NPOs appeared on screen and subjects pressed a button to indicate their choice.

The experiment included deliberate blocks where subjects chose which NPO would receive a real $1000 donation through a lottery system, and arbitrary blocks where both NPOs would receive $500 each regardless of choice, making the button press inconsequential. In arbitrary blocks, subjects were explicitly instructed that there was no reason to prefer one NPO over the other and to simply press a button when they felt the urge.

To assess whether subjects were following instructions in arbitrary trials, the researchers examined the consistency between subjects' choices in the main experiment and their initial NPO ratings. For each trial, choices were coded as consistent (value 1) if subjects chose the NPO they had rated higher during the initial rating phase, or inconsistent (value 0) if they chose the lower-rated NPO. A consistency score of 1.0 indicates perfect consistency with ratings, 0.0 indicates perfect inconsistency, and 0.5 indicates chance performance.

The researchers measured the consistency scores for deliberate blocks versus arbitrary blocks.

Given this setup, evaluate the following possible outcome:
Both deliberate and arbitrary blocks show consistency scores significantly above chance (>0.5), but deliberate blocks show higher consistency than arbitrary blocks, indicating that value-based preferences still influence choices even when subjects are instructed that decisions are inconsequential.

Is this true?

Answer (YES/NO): NO